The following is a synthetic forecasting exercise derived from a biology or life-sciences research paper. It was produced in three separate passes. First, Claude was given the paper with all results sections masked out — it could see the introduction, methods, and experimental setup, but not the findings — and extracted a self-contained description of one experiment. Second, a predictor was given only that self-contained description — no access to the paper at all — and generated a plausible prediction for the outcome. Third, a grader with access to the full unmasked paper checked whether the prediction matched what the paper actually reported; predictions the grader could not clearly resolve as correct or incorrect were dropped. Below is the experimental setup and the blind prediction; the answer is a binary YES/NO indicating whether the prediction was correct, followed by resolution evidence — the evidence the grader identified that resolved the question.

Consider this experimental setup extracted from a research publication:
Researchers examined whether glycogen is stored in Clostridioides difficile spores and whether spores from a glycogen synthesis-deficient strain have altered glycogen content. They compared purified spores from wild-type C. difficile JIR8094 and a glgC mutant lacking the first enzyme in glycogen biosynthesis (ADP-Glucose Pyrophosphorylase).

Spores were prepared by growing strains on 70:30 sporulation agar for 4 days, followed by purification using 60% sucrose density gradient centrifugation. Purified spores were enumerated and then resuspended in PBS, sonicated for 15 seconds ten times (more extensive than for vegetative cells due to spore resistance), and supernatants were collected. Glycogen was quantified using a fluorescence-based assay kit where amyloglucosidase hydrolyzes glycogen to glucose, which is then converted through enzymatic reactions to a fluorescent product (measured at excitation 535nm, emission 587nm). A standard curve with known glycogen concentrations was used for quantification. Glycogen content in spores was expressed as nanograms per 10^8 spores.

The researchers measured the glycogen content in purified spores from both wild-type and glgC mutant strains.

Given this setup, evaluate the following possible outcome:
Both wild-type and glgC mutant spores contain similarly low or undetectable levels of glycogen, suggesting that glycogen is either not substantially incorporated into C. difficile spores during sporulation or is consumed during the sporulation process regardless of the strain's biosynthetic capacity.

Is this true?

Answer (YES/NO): NO